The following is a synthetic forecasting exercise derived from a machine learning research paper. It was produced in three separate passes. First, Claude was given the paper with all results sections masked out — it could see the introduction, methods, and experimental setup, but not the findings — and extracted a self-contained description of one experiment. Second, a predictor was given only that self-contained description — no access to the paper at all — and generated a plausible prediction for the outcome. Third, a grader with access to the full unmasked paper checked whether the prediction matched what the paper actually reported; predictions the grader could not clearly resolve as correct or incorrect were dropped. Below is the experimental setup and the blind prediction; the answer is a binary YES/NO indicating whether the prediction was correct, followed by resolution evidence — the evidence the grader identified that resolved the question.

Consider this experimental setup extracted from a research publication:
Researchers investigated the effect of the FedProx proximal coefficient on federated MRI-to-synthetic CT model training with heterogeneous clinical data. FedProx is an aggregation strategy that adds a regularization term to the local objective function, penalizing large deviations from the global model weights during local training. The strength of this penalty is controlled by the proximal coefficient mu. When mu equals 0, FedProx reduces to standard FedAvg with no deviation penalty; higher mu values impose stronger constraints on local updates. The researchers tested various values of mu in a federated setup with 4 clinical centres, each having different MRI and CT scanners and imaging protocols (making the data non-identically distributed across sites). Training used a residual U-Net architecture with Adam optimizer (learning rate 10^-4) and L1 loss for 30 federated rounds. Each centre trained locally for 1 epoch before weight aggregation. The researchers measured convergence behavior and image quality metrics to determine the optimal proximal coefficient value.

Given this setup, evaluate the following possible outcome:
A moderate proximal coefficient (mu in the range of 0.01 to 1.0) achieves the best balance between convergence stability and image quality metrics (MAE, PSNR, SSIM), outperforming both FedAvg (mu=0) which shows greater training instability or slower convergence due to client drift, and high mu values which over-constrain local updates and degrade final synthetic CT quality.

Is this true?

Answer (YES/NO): NO